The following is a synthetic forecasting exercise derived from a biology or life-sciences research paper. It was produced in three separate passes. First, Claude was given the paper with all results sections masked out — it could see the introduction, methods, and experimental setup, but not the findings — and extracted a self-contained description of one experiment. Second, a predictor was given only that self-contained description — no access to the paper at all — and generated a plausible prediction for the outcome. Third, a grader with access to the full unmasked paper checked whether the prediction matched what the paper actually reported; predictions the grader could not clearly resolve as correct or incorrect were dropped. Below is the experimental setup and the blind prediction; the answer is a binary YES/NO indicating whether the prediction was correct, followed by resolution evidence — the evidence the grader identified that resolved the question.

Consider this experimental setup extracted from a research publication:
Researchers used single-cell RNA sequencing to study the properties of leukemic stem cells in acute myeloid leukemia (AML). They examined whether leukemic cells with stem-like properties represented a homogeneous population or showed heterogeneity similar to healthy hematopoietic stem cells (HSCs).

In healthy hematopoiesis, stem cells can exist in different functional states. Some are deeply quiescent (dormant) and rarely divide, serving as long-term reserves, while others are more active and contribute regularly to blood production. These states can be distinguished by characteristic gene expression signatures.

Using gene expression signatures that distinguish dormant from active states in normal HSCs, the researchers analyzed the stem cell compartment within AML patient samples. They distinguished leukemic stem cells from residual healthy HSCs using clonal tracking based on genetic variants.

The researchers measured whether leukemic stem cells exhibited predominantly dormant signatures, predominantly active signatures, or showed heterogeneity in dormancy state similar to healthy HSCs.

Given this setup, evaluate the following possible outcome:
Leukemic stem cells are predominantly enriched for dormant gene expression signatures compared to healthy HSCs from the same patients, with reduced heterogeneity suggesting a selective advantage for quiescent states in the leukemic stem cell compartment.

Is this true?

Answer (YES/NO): NO